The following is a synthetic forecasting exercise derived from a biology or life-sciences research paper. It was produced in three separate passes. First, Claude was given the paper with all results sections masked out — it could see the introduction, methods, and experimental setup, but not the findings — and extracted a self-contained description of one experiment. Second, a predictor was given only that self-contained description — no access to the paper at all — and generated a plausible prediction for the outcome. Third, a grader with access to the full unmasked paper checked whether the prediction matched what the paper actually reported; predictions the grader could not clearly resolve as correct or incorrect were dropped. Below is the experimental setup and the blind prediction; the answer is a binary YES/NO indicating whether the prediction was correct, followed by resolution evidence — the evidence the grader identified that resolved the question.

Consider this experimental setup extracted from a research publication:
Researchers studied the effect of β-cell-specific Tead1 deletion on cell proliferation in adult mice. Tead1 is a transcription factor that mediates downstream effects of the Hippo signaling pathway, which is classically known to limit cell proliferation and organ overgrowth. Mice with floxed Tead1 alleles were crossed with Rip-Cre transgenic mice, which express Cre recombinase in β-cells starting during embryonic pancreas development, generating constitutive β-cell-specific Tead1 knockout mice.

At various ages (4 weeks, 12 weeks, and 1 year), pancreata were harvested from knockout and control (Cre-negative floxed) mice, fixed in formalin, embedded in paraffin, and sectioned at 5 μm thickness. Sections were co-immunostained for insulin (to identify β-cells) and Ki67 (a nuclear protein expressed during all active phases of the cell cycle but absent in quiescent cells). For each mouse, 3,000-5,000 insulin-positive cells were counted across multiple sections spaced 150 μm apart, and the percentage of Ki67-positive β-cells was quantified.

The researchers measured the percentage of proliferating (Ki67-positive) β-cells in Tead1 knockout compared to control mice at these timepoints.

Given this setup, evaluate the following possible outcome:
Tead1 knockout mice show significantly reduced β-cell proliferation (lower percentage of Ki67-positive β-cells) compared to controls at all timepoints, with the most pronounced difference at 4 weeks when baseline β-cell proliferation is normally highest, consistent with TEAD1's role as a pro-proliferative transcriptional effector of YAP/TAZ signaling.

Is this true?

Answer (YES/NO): NO